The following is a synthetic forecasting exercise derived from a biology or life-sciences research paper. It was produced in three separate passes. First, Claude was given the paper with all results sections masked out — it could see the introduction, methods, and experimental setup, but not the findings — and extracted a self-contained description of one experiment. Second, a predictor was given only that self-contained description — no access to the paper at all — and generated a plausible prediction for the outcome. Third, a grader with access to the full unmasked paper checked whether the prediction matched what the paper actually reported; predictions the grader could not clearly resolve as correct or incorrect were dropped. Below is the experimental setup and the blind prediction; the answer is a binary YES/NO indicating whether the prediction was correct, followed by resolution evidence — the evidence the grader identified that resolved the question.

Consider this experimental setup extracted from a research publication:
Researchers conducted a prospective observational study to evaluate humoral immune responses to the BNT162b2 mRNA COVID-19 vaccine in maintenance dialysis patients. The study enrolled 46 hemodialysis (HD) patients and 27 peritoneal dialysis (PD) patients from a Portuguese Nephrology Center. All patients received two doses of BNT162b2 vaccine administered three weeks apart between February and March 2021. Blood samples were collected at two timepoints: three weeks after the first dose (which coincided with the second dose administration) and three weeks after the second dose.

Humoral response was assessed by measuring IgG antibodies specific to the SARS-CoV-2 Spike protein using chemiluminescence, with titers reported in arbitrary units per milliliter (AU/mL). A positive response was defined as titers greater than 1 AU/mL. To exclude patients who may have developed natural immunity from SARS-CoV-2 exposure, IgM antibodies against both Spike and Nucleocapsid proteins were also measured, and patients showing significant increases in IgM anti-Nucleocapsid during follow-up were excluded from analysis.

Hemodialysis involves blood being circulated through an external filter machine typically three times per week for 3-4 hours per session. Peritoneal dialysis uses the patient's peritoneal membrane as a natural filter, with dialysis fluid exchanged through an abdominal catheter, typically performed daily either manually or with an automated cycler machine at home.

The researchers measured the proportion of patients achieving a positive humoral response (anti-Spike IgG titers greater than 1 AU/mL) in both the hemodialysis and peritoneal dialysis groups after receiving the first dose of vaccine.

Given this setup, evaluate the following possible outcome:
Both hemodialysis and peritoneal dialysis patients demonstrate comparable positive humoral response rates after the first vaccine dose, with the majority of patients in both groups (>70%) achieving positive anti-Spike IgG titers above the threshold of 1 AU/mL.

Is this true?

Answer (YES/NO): NO